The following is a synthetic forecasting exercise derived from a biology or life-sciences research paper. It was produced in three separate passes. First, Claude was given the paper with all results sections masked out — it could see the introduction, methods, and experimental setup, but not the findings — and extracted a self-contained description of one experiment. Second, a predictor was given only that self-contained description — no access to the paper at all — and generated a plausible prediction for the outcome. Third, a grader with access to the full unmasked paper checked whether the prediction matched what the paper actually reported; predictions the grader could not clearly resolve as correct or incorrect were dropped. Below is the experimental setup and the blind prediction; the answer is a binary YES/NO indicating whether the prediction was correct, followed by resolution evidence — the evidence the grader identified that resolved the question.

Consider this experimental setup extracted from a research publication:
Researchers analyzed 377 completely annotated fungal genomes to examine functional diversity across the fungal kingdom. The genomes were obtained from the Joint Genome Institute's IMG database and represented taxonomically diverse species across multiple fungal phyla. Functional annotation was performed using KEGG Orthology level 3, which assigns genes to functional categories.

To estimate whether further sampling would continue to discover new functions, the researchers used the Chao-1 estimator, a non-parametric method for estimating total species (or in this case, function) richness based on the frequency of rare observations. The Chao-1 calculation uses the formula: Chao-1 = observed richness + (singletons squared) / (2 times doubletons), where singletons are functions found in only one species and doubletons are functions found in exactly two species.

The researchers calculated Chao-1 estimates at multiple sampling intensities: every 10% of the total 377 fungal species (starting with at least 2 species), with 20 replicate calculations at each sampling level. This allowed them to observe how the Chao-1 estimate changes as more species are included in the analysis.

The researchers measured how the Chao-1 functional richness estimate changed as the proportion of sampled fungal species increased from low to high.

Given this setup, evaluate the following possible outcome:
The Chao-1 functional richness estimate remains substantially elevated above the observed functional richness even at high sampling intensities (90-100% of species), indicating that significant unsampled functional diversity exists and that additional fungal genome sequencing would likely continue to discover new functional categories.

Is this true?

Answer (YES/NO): YES